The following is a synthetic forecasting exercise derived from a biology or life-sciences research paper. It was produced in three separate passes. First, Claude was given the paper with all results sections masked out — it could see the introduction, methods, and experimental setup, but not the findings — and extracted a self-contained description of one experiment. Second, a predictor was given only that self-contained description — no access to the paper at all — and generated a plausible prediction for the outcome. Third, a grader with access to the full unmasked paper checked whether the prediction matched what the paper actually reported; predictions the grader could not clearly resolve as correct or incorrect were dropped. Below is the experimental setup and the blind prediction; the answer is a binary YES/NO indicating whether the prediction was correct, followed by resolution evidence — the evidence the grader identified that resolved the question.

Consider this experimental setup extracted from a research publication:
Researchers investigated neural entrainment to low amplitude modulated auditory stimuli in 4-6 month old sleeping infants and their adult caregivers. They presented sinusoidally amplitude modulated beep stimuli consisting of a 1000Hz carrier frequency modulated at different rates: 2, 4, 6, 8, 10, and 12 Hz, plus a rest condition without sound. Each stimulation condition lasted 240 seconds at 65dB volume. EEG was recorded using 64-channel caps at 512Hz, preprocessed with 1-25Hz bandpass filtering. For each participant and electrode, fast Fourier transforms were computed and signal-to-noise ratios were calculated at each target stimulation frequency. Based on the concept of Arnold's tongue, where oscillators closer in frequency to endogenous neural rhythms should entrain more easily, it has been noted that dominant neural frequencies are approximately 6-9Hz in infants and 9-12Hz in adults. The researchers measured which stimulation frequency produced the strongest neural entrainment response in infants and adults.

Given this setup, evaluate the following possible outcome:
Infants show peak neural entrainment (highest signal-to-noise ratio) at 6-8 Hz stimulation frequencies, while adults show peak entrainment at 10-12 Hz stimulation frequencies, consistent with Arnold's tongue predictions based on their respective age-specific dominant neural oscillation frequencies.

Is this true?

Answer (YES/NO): NO